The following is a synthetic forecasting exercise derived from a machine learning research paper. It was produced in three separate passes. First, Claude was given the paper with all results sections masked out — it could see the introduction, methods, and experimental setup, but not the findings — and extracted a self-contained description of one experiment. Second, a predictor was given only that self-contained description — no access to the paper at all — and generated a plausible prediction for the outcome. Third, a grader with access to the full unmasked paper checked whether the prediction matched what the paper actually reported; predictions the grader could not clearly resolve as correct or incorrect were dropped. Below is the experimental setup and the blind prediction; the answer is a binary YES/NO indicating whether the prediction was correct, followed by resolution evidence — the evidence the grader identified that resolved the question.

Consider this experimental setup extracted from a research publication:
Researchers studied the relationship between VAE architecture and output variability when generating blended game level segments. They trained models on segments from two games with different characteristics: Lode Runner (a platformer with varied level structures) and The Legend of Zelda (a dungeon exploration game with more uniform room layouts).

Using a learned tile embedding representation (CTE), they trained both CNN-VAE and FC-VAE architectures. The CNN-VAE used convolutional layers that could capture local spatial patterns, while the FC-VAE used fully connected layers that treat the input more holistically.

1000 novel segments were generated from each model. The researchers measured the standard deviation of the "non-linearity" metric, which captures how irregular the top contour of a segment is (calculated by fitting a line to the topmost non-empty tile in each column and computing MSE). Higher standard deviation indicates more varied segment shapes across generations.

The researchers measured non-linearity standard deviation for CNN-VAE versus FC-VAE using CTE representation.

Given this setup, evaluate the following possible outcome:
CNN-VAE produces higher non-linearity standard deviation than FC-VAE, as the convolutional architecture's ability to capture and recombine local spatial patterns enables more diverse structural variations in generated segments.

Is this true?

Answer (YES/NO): YES